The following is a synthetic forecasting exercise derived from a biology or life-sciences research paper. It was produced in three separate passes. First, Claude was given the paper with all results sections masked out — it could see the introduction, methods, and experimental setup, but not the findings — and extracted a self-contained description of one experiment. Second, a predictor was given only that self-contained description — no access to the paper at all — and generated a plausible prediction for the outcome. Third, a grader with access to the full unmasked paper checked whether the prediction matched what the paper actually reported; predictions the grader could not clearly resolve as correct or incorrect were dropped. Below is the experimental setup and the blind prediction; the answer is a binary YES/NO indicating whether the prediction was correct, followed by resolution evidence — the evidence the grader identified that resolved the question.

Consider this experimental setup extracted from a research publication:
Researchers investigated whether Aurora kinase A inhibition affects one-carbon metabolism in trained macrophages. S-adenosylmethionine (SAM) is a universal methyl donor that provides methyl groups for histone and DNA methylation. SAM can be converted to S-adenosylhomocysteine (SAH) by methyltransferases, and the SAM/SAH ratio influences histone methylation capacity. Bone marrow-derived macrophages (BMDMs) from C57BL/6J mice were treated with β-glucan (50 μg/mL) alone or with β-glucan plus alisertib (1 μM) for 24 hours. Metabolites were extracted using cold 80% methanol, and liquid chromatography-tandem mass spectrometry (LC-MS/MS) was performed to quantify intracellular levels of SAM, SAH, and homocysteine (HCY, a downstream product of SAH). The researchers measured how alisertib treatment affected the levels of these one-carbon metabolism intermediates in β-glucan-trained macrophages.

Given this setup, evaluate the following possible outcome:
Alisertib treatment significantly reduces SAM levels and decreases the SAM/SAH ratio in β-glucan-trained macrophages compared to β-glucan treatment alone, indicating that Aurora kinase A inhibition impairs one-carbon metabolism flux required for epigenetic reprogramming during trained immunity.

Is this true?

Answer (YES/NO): NO